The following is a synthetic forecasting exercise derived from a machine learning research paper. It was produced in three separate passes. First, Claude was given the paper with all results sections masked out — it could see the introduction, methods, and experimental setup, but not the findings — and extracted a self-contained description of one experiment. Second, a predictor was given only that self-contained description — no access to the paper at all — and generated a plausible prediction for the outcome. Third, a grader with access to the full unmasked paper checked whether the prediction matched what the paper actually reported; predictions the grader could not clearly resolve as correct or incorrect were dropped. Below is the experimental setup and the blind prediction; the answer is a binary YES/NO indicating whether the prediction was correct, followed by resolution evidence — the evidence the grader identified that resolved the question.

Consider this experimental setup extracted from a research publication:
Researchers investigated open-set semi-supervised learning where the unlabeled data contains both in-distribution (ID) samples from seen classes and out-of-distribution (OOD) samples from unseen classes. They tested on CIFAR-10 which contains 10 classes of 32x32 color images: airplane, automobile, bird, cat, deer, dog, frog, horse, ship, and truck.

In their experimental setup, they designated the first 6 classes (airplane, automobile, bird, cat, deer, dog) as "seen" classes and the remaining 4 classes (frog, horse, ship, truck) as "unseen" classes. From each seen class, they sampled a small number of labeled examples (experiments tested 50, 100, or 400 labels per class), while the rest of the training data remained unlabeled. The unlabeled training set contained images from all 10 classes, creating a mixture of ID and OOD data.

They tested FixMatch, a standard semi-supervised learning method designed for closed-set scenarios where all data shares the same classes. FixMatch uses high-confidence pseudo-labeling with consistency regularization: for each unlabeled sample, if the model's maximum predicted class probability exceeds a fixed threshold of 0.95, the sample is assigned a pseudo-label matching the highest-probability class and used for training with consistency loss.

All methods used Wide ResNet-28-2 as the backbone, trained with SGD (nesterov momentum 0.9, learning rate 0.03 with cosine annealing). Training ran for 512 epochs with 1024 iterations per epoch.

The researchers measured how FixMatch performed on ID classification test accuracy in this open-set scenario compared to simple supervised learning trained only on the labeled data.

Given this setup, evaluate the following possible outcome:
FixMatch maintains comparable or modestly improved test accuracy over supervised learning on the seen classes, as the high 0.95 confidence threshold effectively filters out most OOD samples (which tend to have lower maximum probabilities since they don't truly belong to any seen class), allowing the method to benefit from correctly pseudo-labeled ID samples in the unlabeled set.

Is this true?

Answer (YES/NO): YES